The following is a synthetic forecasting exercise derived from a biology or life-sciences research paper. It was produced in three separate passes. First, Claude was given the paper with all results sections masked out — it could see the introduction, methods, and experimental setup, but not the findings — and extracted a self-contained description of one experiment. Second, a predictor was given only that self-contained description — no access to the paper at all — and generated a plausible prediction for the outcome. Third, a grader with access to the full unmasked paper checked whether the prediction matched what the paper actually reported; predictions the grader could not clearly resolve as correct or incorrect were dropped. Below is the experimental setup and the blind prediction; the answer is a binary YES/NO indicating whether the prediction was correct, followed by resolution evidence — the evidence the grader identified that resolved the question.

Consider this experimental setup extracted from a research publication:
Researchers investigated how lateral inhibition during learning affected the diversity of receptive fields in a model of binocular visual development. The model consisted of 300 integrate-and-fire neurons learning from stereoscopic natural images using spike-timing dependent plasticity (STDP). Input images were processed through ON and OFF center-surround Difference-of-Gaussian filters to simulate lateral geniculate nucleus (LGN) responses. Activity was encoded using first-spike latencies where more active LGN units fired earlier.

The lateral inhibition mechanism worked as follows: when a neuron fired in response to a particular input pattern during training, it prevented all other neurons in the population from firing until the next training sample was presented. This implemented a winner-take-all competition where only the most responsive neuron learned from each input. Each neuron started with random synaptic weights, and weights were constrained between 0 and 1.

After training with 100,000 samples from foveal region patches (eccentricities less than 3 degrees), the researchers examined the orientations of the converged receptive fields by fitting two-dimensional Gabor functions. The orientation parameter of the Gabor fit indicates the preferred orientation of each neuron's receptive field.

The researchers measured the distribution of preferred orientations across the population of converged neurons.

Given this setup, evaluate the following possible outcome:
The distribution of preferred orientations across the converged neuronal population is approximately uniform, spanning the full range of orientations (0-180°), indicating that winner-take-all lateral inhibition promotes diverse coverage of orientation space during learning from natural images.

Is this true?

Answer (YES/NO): NO